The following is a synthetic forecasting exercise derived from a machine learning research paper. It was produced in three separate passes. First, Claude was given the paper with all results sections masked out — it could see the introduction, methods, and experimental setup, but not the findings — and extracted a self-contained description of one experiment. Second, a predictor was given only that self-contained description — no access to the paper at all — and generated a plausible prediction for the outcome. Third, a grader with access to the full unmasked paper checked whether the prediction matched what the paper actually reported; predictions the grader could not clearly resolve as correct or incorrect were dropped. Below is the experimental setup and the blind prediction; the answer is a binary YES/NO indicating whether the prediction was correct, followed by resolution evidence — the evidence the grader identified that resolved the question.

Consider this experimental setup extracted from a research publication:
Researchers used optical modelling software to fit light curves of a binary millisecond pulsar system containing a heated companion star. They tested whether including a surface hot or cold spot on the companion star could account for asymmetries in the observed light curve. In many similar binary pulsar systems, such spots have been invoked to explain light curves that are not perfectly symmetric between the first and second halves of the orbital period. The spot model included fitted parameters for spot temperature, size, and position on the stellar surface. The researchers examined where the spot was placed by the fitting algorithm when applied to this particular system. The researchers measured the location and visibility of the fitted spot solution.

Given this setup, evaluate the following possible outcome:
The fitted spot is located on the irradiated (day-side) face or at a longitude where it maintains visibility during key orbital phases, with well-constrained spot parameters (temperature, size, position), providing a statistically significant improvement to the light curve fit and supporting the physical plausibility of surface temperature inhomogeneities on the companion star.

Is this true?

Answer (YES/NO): NO